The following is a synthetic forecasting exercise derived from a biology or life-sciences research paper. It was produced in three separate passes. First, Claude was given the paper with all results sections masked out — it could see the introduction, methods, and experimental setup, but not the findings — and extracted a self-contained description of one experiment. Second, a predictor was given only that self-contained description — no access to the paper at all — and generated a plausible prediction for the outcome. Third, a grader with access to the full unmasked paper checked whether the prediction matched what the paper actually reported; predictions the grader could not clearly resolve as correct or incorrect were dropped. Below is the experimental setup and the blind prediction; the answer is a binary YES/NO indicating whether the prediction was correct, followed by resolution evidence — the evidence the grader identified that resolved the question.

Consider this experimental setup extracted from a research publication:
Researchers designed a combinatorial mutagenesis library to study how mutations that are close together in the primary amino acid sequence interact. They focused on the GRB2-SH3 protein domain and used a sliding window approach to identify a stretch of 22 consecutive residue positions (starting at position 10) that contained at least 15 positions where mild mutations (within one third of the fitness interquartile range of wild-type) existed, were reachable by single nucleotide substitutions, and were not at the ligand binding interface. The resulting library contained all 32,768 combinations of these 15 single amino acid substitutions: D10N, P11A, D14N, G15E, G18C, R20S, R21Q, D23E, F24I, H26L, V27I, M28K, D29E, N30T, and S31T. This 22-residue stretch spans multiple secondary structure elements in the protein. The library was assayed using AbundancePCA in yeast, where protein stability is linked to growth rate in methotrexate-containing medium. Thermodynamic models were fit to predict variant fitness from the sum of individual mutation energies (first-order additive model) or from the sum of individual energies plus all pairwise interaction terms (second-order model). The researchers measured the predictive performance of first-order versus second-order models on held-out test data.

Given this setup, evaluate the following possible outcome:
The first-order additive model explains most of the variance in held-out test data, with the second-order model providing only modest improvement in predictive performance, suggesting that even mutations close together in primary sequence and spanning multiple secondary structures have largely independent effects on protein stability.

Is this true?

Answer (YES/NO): YES